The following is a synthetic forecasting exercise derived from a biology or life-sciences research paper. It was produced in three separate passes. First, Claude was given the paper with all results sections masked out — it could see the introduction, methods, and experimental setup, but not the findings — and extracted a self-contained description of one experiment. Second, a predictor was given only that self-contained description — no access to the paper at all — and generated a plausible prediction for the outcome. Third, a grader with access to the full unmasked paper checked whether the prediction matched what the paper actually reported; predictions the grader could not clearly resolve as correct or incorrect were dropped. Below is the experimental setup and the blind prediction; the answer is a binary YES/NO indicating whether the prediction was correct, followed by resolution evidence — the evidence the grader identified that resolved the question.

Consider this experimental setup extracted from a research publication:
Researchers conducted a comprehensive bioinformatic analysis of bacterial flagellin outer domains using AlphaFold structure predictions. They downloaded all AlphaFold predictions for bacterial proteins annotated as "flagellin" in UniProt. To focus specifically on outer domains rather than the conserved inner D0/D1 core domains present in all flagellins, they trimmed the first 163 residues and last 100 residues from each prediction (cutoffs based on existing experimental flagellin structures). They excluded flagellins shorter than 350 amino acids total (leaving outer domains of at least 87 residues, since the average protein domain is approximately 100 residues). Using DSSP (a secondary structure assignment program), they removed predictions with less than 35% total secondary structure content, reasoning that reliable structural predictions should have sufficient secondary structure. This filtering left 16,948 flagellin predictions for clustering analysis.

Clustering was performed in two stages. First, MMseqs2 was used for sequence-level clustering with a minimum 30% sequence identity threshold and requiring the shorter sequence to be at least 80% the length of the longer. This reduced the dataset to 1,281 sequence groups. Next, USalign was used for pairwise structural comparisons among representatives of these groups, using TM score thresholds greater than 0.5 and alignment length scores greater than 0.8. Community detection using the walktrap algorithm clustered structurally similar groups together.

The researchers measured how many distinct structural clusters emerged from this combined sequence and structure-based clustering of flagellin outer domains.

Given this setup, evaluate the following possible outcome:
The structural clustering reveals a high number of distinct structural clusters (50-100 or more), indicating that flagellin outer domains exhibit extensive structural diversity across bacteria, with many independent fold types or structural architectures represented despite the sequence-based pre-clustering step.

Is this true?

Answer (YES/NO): YES